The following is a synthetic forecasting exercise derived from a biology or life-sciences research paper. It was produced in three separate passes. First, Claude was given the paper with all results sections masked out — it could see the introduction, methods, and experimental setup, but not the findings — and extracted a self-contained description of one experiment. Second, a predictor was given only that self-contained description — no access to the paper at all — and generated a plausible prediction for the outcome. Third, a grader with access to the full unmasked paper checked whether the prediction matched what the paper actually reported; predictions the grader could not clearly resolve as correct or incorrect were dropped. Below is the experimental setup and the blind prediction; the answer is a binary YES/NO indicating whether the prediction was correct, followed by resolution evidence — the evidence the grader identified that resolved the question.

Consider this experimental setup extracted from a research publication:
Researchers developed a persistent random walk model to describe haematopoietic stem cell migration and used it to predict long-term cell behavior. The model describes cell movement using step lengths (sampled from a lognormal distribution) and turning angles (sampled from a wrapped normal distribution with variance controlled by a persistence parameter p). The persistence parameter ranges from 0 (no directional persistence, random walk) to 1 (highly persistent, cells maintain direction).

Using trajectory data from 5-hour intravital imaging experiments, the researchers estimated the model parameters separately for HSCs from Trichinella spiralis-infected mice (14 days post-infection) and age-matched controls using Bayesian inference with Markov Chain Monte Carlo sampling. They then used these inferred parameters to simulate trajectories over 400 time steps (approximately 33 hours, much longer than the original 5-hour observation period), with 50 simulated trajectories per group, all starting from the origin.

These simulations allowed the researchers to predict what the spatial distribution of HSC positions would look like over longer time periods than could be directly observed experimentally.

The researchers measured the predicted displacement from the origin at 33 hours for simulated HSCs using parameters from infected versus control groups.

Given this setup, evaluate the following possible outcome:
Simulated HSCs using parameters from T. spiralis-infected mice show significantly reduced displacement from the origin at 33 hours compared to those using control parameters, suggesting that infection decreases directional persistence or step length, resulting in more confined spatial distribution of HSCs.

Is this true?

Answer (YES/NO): NO